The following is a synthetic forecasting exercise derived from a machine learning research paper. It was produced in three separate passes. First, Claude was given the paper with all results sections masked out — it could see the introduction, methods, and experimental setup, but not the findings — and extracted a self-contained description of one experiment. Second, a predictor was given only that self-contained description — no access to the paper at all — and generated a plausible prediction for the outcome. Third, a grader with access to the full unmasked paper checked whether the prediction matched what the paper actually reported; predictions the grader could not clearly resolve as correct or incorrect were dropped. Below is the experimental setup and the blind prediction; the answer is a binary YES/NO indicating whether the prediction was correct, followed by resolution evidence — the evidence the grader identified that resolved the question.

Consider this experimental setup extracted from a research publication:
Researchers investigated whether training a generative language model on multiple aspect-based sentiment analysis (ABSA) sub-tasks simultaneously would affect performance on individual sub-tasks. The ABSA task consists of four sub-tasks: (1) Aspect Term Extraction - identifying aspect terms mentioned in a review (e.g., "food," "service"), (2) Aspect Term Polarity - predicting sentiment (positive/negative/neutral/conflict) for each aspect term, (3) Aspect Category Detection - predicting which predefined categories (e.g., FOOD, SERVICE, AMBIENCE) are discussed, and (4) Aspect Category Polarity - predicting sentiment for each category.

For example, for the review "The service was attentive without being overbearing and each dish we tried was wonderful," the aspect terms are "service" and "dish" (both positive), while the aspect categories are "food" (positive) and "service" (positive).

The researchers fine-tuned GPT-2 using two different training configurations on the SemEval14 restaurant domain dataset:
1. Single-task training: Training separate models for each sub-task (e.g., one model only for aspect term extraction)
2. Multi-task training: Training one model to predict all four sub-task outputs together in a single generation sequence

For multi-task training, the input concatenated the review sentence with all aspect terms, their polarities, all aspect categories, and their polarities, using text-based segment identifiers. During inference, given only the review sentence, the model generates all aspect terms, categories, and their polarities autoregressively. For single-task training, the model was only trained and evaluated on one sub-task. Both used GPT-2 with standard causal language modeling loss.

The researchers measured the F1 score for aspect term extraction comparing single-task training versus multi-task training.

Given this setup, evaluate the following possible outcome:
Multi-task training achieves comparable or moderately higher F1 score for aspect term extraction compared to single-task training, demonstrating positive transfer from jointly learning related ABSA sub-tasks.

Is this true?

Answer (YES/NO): YES